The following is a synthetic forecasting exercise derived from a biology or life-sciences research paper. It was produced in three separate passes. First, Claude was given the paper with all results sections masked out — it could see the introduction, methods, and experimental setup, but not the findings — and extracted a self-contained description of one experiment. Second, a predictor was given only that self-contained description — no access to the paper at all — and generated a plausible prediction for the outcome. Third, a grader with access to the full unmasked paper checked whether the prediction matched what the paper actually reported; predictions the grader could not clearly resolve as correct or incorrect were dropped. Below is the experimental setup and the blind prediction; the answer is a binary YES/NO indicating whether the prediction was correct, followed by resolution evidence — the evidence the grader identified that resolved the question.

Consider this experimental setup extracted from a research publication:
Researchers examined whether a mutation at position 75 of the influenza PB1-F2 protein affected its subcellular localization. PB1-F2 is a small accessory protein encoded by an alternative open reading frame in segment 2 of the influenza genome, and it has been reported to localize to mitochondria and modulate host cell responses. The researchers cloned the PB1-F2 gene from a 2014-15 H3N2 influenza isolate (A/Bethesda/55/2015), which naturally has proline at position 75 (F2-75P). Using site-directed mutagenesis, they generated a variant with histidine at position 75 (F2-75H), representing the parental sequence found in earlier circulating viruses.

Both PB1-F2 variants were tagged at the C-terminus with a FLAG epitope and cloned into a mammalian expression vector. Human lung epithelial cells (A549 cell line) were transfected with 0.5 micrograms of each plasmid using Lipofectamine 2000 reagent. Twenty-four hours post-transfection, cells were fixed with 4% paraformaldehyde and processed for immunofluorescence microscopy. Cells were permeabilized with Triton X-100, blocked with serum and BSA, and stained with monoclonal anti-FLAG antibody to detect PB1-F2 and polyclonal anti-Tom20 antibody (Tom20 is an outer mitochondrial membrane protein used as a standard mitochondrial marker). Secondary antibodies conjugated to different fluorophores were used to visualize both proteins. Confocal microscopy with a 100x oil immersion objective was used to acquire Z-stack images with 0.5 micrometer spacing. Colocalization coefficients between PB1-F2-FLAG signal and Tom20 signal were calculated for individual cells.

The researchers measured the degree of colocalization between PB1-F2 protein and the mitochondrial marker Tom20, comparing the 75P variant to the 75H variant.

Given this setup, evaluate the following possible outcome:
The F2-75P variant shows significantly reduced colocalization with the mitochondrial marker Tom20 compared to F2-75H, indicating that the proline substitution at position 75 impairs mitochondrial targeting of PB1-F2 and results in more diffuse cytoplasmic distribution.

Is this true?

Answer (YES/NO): YES